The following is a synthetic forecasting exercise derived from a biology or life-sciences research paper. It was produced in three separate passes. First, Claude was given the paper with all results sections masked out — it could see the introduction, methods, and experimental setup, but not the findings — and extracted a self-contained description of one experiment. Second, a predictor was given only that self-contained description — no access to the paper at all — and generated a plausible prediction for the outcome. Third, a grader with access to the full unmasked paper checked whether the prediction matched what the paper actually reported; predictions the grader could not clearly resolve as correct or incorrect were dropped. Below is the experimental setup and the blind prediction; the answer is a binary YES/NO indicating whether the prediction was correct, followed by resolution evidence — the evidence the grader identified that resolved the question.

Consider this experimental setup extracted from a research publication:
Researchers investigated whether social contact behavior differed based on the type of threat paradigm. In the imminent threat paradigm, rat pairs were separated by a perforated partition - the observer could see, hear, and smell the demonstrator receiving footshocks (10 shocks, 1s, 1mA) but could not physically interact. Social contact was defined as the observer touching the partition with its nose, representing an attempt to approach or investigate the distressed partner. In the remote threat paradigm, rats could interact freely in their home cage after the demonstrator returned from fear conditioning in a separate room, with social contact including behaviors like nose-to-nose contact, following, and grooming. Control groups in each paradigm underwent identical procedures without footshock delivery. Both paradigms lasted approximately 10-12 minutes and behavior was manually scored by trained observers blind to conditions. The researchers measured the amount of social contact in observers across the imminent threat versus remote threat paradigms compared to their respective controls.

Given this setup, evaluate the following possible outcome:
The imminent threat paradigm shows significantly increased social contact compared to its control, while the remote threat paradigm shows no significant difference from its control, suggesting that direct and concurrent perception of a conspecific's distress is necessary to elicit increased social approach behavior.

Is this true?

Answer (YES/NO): NO